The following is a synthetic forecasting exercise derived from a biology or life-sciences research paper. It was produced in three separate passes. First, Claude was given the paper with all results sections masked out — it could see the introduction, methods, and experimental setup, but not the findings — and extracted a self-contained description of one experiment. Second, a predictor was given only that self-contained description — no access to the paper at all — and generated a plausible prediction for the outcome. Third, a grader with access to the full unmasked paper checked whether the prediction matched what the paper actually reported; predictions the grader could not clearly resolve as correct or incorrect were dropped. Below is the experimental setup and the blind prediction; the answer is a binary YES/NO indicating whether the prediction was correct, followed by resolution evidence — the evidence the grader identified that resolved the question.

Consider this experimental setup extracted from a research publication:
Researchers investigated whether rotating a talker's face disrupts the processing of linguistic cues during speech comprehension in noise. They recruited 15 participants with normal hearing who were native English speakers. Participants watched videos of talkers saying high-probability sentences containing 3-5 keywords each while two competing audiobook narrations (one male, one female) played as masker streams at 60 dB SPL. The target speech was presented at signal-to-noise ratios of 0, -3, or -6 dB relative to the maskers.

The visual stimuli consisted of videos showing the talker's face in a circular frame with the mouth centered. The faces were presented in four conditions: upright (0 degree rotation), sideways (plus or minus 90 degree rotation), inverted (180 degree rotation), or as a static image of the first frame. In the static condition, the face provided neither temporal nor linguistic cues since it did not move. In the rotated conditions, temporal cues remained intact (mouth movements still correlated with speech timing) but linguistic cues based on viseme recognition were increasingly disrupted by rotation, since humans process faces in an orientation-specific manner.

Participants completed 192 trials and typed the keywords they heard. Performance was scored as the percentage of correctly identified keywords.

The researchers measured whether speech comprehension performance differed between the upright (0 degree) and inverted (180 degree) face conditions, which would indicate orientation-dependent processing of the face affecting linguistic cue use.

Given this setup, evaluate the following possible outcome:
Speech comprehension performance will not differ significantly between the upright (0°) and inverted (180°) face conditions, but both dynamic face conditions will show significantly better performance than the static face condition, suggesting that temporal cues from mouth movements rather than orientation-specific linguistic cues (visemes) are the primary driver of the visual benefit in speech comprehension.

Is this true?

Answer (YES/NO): NO